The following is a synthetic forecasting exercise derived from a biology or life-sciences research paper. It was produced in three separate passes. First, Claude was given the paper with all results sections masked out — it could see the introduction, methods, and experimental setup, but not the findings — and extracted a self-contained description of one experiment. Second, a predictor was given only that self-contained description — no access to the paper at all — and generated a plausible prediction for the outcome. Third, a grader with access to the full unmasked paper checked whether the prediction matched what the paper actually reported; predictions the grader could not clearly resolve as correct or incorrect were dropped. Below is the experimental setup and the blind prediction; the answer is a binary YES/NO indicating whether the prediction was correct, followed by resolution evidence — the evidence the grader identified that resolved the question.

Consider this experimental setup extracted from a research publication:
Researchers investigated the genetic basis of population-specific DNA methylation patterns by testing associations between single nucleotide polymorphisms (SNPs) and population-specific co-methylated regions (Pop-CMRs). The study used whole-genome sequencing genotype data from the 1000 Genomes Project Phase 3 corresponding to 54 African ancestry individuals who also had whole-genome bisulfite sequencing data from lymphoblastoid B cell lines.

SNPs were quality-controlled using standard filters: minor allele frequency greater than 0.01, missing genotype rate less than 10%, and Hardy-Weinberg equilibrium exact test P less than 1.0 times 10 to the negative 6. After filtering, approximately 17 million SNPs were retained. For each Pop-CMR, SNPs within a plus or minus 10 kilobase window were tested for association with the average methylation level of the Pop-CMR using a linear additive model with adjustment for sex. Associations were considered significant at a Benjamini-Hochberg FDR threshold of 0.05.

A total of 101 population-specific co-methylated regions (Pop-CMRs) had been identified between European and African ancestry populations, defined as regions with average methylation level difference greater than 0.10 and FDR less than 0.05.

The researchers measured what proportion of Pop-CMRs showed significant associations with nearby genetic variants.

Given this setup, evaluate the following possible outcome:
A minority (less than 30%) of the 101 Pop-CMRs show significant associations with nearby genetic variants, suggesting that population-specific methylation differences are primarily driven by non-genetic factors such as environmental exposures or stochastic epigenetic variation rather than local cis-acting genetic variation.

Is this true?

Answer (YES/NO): NO